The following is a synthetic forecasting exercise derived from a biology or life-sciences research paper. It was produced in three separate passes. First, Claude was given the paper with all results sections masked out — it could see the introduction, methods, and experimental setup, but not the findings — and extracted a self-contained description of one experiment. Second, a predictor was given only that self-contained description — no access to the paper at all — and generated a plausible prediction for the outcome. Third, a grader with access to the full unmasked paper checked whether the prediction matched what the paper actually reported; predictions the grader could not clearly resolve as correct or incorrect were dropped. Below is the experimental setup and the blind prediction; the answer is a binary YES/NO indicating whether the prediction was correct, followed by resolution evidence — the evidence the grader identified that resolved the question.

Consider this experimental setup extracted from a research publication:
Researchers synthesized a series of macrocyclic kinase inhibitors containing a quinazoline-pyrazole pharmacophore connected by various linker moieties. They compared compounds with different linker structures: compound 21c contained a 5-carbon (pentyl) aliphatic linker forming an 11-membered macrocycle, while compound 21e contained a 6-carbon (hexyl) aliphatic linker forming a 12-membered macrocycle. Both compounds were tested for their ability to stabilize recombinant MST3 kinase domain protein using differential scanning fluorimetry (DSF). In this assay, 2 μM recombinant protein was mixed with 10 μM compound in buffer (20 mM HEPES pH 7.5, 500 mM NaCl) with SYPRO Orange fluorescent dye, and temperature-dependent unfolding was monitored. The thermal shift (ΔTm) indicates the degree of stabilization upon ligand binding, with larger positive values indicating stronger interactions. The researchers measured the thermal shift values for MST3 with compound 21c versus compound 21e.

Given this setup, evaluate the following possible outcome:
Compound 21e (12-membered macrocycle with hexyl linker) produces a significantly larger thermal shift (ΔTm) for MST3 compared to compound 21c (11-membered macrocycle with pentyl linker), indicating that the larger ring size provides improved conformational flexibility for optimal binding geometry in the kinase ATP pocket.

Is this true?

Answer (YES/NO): NO